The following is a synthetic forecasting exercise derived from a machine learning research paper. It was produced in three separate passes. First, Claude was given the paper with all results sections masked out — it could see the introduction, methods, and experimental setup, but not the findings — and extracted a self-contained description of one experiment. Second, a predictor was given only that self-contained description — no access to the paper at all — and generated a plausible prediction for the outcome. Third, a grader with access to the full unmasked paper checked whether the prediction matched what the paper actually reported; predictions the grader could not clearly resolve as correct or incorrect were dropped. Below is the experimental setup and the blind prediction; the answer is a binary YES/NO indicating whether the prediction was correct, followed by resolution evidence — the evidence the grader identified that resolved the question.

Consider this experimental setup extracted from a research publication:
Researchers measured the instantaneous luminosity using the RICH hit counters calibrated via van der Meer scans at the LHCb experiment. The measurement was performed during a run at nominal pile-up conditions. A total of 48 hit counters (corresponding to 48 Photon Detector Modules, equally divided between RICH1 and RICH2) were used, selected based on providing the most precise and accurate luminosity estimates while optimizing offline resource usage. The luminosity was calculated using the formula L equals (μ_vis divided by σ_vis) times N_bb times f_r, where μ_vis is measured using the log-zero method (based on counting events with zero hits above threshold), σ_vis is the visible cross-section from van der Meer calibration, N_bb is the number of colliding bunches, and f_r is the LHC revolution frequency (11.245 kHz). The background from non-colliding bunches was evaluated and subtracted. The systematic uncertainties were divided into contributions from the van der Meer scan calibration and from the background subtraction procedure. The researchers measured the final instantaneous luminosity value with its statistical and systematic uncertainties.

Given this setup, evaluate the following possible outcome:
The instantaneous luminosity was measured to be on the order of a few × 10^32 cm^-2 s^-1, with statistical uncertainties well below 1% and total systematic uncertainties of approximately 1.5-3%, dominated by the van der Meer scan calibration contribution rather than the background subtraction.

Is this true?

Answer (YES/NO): NO